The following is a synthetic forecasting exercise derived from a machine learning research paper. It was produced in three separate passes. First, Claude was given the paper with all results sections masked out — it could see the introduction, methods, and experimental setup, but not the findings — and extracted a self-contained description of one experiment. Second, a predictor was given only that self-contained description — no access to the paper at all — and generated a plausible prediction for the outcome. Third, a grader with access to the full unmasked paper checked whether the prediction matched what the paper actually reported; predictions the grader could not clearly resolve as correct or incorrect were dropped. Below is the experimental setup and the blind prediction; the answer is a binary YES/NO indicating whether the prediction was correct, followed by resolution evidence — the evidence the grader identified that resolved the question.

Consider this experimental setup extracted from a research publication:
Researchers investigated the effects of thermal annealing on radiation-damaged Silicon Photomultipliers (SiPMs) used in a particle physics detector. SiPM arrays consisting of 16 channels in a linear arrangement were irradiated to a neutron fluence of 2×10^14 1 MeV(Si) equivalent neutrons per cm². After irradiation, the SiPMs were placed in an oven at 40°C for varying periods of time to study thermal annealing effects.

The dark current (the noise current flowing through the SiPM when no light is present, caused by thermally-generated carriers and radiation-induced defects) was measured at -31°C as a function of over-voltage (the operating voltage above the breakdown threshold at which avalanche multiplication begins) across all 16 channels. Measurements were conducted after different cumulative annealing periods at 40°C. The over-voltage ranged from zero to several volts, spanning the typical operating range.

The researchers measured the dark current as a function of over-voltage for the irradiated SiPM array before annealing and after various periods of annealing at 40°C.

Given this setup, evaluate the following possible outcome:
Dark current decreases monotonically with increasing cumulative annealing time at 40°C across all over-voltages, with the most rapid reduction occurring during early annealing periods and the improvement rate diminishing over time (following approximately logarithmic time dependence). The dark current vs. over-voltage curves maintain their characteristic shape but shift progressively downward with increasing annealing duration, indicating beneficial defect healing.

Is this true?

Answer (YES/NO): YES